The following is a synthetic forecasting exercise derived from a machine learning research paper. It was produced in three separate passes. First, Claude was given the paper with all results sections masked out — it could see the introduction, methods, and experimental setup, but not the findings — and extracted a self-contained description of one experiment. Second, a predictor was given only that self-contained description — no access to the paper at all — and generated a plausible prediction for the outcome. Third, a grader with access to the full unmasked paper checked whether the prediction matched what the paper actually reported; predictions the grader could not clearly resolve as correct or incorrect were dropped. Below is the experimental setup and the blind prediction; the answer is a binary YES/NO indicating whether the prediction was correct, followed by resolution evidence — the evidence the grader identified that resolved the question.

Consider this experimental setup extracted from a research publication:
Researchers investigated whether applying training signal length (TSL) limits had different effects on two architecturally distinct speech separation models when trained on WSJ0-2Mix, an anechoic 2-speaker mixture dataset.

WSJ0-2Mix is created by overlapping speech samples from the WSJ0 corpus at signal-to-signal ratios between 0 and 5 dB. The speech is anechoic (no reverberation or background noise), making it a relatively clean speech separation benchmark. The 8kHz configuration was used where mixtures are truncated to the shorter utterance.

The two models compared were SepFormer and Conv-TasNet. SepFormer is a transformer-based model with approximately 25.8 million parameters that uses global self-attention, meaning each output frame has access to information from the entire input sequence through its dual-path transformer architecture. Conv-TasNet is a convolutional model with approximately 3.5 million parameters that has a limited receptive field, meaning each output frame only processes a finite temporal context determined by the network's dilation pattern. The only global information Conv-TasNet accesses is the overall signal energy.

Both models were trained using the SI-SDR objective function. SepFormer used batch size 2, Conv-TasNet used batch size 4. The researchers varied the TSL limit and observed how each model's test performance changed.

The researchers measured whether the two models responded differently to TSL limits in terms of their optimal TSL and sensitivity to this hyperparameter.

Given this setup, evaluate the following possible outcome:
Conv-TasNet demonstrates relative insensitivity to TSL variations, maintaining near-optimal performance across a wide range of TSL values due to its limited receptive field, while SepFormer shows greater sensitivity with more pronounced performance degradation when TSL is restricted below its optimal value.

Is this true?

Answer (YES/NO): YES